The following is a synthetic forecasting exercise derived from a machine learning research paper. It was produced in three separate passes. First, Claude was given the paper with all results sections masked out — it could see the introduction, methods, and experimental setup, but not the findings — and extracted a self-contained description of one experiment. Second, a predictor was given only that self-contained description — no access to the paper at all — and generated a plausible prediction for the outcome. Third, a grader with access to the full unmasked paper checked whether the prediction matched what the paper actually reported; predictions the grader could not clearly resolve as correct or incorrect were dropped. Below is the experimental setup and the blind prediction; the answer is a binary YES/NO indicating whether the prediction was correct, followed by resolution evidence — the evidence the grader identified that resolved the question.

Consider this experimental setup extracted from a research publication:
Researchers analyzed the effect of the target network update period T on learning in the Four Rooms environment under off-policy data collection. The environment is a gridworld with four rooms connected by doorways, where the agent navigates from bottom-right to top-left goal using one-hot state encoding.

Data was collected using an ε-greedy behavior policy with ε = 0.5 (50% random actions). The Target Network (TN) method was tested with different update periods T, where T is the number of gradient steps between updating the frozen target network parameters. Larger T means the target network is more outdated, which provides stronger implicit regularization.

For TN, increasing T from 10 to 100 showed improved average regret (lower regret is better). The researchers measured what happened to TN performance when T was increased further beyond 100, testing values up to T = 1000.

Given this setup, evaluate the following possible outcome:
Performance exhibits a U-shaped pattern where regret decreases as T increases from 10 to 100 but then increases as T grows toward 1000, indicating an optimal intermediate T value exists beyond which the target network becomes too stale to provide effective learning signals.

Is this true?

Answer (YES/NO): YES